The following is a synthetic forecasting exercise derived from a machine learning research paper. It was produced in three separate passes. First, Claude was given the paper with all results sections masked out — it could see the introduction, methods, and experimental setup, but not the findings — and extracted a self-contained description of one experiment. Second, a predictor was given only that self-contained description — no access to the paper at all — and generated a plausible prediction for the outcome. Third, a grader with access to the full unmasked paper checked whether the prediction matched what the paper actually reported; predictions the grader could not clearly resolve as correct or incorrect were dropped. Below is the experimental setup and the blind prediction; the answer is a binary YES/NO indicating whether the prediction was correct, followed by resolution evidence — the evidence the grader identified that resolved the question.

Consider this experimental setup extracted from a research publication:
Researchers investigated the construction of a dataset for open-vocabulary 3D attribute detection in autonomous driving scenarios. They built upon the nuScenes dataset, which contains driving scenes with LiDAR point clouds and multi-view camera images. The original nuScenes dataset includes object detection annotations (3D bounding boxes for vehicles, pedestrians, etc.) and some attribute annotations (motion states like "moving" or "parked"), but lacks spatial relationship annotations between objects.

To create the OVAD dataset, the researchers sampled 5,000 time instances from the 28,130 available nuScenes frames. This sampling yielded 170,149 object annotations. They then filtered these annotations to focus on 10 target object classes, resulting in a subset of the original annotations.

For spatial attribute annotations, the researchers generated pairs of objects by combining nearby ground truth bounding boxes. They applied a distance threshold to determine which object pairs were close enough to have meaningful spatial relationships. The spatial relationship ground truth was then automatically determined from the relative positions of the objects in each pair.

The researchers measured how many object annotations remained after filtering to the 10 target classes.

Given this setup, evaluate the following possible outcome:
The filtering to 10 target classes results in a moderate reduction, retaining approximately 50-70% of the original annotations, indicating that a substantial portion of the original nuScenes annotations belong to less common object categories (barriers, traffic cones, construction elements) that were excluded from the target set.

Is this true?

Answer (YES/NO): NO